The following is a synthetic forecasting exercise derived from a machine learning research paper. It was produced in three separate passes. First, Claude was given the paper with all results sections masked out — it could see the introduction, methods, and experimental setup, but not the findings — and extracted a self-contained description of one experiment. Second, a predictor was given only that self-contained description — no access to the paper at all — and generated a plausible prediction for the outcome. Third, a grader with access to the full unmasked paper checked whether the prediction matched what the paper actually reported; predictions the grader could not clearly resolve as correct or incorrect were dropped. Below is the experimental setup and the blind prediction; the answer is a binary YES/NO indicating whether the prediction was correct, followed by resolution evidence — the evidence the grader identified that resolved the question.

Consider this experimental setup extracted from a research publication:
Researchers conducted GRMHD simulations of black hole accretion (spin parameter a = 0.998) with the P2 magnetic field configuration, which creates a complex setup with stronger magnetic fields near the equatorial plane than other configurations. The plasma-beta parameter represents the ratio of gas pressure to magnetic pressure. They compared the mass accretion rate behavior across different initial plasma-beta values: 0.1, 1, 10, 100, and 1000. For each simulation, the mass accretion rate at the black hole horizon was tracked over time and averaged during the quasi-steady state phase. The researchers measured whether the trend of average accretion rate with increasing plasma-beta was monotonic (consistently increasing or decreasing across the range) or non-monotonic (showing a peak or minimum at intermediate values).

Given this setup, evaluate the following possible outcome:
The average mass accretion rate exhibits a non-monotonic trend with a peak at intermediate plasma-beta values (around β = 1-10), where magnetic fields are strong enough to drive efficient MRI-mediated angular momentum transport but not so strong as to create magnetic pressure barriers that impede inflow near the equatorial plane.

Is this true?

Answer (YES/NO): NO